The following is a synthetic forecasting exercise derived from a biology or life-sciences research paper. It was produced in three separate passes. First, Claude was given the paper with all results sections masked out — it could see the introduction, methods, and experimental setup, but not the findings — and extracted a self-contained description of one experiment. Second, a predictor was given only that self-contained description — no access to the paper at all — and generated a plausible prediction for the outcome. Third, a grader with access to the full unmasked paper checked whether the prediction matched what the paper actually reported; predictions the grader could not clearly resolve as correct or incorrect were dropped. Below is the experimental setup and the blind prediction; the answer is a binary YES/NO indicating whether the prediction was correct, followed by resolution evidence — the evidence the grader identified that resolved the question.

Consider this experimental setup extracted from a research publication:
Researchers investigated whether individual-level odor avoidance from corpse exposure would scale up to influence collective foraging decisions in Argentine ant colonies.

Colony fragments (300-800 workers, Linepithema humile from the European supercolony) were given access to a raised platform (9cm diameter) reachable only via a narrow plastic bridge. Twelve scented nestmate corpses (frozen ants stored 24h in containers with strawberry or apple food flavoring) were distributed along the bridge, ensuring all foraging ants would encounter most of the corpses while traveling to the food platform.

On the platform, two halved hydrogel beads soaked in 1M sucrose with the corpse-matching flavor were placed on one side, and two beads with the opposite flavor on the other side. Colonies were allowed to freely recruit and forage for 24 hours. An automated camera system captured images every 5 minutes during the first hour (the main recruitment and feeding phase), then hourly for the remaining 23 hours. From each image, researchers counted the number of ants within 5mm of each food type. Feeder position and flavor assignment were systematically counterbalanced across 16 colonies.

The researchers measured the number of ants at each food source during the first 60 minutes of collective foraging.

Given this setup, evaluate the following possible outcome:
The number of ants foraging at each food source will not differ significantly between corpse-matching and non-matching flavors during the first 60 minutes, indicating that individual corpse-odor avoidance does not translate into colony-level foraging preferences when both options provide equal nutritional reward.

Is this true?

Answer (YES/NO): NO